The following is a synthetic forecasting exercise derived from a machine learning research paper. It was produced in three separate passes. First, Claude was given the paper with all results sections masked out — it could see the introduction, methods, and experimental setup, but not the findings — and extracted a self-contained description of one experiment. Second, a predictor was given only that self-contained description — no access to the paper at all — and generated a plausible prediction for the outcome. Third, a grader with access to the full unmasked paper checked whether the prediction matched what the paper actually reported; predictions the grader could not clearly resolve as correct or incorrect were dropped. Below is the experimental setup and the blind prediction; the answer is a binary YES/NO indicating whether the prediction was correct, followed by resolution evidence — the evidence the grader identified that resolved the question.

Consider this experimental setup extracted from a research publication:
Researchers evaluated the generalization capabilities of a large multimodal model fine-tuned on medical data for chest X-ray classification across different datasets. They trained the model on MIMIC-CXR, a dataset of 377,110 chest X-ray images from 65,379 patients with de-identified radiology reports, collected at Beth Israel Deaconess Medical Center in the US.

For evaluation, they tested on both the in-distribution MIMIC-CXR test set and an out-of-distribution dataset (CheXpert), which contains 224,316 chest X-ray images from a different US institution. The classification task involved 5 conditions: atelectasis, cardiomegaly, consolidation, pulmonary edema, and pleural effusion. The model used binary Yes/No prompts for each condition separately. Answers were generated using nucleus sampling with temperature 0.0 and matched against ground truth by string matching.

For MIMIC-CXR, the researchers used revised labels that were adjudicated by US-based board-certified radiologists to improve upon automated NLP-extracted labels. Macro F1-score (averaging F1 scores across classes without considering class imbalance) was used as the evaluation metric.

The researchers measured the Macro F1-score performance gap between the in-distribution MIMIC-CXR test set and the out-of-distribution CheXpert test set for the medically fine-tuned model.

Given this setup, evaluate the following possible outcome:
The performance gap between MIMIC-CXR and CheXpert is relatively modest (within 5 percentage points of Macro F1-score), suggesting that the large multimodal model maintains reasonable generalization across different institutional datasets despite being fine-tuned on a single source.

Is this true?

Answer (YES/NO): NO